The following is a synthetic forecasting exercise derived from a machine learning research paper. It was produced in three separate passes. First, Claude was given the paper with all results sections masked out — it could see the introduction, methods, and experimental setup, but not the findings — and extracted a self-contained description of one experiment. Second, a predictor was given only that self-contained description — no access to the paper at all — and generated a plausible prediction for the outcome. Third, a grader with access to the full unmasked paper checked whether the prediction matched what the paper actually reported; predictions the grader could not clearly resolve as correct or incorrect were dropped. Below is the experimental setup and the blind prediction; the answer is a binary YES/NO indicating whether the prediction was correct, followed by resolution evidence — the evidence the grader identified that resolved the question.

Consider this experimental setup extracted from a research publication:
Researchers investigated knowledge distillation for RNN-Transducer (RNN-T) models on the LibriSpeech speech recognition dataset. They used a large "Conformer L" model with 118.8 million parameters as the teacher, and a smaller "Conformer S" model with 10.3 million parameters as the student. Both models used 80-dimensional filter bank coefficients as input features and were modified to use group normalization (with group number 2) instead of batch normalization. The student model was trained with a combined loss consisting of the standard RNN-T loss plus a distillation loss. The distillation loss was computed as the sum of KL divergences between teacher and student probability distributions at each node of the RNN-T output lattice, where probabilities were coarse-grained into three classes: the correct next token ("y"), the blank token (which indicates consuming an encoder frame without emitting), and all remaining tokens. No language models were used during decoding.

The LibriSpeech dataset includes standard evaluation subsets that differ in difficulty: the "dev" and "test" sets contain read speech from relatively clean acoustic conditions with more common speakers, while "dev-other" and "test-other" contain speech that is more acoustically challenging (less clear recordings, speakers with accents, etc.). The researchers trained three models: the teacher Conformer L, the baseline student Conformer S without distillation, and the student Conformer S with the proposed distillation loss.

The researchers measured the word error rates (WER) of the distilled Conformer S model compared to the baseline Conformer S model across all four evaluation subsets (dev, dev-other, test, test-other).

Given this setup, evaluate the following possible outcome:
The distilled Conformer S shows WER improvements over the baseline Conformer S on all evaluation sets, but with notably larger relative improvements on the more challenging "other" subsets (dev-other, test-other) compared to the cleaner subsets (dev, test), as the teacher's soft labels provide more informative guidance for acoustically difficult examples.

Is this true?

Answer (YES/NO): NO